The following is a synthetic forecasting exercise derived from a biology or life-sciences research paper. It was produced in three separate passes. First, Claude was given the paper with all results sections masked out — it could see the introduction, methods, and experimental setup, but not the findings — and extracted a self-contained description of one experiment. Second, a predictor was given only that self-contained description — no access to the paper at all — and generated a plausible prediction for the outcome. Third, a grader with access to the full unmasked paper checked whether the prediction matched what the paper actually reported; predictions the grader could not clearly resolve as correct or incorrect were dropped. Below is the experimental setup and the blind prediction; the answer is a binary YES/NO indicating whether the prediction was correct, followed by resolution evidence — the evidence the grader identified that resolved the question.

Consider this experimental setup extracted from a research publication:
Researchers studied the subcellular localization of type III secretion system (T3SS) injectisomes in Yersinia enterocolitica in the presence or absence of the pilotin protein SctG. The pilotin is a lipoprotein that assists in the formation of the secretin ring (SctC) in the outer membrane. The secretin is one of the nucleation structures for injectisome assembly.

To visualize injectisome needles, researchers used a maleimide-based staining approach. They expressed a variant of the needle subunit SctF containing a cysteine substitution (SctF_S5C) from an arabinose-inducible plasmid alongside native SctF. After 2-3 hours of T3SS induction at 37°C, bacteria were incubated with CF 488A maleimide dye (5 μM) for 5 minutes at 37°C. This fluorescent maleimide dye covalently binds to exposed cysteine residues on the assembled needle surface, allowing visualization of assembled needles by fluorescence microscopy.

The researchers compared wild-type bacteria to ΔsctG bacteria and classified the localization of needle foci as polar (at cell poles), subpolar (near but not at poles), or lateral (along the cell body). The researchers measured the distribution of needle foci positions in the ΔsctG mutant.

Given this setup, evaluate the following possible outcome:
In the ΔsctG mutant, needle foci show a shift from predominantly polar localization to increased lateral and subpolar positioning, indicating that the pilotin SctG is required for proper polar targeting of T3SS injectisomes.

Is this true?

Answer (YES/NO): NO